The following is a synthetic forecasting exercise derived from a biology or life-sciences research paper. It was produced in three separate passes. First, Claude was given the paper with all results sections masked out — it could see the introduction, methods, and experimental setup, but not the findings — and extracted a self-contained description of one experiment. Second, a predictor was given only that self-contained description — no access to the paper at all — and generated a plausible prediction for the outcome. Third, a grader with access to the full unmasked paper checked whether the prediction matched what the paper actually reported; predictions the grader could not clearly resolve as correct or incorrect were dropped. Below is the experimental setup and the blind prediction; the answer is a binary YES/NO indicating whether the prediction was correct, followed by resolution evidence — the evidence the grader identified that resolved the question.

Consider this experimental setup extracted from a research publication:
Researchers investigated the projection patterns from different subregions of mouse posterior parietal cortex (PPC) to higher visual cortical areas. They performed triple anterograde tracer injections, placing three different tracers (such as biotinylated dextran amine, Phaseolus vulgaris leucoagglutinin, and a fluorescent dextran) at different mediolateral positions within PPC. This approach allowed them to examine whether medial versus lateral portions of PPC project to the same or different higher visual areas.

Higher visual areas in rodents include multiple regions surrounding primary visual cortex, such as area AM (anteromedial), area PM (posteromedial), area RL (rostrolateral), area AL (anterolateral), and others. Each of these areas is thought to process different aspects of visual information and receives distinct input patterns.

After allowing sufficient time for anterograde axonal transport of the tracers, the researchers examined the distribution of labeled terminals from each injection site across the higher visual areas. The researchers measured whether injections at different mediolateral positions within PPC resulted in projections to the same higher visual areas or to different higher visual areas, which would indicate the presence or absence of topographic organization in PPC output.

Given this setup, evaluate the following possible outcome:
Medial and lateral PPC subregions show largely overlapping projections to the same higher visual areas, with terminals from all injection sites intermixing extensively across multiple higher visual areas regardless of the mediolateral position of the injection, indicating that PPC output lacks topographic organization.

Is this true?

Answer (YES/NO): NO